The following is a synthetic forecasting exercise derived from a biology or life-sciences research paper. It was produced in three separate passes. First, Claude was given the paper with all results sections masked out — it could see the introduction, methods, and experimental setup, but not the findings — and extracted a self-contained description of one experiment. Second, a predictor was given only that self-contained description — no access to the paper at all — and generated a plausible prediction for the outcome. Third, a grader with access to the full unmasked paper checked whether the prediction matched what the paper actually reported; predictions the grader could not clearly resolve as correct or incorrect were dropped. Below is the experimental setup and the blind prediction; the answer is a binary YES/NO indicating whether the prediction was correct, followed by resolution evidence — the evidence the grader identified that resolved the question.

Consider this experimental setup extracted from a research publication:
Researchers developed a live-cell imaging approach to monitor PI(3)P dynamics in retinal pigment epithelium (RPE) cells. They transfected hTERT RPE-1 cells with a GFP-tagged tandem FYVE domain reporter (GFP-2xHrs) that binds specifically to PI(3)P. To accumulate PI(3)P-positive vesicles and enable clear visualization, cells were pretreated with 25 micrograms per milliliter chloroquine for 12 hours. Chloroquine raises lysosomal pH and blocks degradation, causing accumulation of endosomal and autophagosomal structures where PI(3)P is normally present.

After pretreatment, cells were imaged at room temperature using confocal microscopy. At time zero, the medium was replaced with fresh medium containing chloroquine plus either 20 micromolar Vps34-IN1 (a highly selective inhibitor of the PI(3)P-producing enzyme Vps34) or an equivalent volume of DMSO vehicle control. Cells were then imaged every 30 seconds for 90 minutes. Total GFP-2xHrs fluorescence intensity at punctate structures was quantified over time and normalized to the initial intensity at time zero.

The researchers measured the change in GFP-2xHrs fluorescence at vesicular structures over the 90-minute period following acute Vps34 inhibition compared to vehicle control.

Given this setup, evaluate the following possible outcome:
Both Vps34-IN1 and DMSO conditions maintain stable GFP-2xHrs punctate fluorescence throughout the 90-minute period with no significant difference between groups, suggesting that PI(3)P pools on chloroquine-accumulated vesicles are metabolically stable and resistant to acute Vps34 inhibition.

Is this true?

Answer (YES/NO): NO